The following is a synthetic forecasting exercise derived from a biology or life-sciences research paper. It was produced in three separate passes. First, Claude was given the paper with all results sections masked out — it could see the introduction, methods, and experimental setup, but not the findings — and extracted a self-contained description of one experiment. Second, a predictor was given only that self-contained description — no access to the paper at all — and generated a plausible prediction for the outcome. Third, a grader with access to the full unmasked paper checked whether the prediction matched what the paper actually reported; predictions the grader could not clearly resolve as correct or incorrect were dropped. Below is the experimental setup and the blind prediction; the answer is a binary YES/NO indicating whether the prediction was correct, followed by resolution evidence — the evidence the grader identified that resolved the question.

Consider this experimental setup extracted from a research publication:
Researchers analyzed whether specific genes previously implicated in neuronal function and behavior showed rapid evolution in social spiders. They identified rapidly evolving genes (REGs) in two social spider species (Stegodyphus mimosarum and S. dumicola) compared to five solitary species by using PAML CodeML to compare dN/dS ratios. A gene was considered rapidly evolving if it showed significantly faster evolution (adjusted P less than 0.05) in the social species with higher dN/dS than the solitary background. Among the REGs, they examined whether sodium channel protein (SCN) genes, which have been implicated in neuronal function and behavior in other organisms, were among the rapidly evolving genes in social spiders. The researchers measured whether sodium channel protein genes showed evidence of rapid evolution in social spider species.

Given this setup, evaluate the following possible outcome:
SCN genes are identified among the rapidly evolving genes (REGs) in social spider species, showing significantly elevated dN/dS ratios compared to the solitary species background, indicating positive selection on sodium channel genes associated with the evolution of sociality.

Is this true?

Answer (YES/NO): NO